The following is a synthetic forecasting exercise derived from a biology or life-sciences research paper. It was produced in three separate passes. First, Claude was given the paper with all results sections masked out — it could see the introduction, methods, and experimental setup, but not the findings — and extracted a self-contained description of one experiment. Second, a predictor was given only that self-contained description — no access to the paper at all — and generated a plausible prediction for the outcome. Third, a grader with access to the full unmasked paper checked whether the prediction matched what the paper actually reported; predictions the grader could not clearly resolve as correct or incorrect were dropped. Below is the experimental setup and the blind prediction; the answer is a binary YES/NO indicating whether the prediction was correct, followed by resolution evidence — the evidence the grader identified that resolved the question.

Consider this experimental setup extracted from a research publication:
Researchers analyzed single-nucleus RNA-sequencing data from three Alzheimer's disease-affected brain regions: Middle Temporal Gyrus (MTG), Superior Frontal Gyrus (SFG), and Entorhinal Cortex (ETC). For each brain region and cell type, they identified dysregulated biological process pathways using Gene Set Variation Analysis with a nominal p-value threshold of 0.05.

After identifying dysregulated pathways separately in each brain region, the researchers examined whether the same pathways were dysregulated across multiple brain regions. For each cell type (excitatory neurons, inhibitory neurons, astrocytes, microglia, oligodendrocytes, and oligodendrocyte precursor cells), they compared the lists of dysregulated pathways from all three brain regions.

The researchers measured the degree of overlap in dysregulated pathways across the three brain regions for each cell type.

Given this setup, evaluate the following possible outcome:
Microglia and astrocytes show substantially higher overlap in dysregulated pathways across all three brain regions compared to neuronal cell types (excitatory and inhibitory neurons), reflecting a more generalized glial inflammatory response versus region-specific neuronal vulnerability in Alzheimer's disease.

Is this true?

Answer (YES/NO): NO